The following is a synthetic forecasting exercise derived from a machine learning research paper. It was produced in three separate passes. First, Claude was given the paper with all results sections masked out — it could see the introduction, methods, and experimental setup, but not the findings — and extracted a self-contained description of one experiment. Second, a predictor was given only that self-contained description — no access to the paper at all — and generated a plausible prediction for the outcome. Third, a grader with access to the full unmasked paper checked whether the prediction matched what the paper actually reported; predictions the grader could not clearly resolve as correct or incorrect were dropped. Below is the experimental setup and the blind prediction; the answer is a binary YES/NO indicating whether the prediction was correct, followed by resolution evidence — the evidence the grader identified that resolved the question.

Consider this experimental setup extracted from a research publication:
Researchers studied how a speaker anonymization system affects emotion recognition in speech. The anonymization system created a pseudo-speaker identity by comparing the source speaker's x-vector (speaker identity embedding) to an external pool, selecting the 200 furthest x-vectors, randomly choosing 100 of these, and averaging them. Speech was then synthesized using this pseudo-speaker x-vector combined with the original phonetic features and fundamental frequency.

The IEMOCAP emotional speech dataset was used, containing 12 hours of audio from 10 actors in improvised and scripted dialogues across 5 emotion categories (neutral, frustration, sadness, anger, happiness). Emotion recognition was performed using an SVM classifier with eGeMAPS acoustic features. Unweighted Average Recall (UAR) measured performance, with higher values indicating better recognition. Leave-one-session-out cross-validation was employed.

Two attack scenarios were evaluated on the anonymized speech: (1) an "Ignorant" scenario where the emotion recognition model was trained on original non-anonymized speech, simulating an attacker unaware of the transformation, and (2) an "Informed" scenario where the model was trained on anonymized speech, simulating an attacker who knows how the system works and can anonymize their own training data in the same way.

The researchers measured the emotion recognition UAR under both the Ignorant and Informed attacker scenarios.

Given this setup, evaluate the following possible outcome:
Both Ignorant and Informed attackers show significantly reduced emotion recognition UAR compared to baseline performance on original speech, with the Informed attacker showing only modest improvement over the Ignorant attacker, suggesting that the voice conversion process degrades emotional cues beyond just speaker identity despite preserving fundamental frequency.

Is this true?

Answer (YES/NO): NO